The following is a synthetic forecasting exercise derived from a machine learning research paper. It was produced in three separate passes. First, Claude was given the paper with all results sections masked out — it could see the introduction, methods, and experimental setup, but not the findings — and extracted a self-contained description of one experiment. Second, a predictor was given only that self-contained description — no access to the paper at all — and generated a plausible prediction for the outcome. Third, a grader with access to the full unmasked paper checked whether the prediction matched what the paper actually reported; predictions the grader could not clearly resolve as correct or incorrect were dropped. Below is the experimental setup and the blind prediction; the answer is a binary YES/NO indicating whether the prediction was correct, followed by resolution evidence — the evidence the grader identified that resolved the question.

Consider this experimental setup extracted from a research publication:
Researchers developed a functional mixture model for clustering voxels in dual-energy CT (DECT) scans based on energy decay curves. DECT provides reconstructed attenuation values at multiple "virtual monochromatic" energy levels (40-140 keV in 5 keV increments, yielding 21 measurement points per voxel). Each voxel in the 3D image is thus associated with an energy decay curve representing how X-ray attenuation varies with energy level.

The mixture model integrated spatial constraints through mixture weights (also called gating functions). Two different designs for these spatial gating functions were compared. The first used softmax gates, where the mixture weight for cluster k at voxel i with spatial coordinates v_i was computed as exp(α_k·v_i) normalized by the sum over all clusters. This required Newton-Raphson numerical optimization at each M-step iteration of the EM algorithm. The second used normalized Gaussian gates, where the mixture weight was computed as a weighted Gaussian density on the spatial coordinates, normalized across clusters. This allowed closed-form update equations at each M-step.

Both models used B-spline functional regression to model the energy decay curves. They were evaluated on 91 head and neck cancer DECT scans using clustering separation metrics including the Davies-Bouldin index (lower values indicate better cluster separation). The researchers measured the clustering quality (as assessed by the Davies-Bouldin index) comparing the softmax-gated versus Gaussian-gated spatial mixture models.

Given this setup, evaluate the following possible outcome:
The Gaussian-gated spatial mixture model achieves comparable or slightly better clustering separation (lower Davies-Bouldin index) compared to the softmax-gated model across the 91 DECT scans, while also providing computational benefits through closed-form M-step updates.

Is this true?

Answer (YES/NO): YES